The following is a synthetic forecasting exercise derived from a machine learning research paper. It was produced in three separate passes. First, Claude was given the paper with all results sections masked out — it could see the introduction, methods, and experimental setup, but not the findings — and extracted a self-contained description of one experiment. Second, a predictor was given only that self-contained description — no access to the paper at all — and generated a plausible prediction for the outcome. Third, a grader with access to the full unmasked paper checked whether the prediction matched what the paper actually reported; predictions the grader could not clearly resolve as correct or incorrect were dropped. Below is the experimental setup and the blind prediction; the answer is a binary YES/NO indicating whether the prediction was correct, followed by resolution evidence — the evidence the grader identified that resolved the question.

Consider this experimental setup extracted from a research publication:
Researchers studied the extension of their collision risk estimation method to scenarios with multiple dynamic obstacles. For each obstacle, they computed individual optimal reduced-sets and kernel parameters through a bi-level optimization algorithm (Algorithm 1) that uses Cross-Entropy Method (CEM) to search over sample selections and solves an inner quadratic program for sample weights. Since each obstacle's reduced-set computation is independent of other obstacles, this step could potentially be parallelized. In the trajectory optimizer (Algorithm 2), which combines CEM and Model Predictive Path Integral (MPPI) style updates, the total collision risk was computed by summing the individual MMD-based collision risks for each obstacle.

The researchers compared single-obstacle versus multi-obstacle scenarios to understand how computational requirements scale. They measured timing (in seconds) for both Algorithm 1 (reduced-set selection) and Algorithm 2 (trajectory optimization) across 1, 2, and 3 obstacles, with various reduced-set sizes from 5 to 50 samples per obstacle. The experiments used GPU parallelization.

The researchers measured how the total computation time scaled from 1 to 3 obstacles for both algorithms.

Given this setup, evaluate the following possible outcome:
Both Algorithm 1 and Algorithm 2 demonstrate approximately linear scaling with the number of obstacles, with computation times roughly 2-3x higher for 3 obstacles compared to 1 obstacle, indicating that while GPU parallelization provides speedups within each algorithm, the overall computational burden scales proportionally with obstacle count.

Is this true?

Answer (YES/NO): NO